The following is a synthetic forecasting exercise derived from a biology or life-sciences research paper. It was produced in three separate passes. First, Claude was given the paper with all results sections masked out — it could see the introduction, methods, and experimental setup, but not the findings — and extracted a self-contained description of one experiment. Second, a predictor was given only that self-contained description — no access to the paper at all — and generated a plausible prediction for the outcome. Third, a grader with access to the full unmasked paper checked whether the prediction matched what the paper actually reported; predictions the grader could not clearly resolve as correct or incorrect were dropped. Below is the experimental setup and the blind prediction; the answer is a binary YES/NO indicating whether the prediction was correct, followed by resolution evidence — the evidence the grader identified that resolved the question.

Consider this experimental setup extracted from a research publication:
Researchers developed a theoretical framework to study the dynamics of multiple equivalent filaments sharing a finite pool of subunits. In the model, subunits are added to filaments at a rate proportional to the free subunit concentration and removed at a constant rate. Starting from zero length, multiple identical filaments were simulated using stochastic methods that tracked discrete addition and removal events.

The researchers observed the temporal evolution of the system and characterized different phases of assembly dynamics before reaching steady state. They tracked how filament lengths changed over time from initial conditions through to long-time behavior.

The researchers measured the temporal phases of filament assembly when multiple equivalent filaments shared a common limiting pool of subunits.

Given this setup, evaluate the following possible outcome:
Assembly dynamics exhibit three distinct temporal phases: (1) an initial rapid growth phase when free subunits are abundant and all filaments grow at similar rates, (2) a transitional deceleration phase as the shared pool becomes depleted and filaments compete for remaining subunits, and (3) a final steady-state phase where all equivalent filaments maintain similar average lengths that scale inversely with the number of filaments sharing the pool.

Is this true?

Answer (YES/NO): NO